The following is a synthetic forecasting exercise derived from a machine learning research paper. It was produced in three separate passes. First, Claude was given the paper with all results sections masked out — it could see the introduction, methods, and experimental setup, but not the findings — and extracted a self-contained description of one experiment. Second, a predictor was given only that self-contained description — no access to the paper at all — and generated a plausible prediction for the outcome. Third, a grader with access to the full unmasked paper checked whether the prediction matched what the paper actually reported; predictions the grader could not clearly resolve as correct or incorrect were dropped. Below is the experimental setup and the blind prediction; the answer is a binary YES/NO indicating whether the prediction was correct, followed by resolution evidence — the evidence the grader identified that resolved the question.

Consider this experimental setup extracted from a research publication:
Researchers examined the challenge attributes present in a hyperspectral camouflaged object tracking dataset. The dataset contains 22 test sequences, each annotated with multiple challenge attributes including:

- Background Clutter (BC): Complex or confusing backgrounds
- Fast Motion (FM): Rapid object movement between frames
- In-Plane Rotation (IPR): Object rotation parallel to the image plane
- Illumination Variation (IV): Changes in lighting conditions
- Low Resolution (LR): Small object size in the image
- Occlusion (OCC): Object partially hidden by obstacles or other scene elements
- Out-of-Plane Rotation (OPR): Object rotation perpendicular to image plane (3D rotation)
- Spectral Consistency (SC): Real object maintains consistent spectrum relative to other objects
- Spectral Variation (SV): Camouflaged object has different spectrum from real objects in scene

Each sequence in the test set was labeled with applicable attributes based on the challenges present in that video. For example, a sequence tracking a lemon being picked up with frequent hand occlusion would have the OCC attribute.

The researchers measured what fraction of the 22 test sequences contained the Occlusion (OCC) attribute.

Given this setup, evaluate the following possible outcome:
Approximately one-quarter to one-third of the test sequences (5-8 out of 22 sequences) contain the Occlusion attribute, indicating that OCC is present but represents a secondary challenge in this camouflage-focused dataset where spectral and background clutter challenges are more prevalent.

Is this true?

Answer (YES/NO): NO